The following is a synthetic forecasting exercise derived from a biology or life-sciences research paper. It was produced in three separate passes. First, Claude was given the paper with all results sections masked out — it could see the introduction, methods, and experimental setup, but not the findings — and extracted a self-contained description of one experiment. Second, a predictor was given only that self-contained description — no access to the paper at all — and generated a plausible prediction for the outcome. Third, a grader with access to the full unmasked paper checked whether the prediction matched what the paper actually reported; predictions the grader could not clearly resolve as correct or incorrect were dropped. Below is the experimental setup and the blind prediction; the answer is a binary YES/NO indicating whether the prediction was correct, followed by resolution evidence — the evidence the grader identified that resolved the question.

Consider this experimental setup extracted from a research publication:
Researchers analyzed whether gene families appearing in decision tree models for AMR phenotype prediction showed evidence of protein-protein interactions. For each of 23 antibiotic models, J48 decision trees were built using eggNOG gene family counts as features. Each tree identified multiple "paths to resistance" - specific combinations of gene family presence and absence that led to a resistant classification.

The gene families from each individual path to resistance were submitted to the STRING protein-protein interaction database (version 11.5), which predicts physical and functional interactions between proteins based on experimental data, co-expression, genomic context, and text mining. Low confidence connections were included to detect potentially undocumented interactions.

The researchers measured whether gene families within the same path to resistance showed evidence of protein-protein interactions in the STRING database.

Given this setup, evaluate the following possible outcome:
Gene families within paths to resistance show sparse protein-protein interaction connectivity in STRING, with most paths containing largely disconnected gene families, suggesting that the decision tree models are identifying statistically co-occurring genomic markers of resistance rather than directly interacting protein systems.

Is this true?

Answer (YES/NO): NO